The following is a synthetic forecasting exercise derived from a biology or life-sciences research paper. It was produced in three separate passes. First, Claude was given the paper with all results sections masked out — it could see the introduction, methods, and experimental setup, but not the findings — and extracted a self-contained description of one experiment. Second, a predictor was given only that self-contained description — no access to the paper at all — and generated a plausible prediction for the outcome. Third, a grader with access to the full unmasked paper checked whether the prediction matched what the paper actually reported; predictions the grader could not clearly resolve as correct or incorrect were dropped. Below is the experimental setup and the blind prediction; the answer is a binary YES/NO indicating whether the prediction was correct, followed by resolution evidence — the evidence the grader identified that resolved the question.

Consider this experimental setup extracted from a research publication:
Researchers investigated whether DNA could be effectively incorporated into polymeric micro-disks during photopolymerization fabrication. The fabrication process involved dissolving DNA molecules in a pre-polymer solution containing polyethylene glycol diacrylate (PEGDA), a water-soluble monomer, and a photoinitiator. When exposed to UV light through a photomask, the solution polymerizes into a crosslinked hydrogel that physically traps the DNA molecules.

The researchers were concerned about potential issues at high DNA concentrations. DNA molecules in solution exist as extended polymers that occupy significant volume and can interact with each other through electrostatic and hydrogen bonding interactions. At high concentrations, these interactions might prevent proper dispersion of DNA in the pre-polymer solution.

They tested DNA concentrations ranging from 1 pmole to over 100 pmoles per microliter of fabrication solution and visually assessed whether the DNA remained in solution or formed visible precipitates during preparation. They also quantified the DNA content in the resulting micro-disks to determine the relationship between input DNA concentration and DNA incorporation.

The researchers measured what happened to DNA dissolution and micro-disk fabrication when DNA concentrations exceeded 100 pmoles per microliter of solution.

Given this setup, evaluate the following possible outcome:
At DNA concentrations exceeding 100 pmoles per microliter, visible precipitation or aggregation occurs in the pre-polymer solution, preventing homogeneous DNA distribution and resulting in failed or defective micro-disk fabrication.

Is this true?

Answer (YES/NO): YES